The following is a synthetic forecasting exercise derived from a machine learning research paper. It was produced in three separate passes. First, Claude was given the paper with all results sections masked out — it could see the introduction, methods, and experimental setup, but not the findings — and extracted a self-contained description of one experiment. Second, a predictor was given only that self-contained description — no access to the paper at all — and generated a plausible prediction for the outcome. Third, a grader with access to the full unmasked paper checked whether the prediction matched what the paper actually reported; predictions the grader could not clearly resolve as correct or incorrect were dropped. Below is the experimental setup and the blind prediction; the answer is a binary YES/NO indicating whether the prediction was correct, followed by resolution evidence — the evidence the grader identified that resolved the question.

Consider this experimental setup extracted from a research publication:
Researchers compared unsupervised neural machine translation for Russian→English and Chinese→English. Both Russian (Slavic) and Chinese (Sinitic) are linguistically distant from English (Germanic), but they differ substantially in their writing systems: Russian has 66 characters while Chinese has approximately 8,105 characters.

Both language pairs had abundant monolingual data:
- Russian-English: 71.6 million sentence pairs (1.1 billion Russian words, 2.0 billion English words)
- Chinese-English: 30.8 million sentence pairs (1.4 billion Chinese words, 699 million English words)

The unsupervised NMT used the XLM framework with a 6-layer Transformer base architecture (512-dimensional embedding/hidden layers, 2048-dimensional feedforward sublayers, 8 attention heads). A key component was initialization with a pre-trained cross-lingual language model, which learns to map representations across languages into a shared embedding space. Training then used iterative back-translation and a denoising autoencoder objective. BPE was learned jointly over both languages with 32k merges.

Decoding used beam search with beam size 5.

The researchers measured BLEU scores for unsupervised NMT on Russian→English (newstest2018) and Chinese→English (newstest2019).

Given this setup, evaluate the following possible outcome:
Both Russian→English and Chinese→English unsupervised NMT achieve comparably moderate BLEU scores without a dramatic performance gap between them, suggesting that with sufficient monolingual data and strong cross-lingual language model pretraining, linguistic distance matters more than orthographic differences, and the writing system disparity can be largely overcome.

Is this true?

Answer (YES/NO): NO